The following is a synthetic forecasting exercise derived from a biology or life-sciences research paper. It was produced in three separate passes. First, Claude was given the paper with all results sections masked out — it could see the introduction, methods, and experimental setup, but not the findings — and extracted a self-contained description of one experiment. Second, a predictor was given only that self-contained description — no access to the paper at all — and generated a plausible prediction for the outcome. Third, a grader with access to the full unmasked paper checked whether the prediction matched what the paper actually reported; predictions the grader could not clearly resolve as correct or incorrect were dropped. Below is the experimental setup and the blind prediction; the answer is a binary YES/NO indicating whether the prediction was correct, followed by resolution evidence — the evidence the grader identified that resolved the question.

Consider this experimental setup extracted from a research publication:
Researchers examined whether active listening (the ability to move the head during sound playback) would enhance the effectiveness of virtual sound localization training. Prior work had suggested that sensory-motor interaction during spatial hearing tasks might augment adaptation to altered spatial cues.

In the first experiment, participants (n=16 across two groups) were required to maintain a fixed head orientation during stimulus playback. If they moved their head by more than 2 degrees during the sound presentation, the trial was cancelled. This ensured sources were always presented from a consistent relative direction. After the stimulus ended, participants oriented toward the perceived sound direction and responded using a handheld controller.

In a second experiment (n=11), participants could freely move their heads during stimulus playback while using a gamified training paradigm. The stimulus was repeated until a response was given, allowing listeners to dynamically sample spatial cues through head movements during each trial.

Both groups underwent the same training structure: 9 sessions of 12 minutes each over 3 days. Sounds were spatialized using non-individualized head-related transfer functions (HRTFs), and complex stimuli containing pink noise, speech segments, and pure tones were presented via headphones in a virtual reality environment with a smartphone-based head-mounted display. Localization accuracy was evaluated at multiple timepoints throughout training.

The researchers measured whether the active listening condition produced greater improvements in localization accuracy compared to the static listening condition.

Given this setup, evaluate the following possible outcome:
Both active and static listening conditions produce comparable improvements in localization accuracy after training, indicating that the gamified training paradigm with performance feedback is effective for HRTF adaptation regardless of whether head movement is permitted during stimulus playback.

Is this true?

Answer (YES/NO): YES